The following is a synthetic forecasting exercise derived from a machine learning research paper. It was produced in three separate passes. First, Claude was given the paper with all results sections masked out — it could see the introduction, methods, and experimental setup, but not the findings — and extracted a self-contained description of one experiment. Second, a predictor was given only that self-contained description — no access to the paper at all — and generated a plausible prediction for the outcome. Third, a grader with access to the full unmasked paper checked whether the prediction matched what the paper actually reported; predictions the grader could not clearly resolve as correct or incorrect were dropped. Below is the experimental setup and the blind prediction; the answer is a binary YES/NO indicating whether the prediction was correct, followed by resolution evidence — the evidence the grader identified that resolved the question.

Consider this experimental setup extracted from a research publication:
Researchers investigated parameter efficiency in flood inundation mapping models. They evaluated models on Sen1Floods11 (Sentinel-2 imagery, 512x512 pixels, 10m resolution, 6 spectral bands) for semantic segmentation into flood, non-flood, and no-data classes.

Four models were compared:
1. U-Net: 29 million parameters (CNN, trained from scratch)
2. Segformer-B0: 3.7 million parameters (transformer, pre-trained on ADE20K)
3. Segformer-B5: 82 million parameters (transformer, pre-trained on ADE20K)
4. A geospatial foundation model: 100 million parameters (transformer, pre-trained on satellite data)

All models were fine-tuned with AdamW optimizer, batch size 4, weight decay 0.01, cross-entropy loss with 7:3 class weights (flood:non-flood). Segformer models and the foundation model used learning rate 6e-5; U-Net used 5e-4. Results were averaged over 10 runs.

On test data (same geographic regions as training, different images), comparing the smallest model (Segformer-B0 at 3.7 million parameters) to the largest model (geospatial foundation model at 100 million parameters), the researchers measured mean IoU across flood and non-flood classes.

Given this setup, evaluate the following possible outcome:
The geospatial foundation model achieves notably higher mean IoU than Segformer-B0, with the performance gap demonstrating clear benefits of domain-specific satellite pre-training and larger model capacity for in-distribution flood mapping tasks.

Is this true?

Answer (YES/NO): NO